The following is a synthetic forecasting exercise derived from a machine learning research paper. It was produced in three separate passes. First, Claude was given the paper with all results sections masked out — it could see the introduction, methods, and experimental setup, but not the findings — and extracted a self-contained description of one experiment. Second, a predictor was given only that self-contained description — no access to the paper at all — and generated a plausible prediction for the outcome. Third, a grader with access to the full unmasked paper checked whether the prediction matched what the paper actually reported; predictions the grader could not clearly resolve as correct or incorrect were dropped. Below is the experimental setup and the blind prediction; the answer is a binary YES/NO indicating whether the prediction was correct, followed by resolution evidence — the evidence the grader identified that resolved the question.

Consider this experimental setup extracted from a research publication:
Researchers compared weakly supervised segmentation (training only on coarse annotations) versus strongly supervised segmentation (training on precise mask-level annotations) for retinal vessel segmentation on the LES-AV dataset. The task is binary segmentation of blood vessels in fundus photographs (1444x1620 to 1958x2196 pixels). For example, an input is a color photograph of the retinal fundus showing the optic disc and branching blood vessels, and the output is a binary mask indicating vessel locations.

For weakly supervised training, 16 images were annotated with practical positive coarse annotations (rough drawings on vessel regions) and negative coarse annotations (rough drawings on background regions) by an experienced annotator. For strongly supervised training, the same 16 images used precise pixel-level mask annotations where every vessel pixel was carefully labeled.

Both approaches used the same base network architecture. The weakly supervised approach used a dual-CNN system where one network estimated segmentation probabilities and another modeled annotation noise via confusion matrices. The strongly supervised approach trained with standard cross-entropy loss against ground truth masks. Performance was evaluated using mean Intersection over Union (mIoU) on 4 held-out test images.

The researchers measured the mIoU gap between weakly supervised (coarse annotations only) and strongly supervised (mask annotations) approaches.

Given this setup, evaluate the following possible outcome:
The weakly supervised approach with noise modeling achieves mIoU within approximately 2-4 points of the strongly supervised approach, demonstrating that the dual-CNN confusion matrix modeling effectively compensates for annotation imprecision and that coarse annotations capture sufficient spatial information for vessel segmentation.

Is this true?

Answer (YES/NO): YES